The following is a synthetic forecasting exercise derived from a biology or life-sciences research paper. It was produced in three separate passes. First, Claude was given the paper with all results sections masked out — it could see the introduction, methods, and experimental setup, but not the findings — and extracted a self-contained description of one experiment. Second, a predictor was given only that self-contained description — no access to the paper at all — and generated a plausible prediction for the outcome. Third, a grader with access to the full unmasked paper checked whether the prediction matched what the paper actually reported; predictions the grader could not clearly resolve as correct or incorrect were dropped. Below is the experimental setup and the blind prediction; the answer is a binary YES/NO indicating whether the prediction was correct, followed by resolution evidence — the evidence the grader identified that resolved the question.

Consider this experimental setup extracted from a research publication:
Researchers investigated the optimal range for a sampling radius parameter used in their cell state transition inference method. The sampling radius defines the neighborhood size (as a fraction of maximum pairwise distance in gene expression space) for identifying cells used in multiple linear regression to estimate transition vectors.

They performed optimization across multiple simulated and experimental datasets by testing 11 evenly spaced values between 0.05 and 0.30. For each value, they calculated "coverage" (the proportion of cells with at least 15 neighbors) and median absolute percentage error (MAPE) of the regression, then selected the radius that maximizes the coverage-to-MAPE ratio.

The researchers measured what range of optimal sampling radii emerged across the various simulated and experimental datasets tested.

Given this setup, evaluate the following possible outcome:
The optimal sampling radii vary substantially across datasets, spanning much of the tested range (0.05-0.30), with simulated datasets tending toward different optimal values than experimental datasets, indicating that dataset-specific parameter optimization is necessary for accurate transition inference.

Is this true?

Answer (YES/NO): NO